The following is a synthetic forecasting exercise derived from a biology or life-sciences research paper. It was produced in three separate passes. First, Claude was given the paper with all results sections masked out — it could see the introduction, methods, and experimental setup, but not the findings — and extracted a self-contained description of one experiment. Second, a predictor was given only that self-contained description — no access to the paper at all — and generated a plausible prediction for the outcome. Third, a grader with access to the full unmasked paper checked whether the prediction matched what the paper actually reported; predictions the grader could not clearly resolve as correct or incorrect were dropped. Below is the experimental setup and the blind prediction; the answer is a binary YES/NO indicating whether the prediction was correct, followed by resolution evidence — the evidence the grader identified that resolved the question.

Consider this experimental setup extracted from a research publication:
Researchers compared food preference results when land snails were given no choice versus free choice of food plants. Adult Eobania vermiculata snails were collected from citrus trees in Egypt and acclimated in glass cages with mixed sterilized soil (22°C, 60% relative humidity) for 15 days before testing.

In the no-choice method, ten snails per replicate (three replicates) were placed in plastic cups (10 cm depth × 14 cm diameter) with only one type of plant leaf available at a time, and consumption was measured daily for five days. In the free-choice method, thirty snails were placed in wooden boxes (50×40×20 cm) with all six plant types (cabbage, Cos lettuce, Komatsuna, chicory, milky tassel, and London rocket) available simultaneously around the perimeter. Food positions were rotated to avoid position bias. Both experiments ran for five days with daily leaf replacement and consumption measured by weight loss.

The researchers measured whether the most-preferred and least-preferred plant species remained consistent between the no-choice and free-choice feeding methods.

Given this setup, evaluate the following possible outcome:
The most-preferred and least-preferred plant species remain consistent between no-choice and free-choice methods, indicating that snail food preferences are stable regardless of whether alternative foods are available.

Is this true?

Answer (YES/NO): NO